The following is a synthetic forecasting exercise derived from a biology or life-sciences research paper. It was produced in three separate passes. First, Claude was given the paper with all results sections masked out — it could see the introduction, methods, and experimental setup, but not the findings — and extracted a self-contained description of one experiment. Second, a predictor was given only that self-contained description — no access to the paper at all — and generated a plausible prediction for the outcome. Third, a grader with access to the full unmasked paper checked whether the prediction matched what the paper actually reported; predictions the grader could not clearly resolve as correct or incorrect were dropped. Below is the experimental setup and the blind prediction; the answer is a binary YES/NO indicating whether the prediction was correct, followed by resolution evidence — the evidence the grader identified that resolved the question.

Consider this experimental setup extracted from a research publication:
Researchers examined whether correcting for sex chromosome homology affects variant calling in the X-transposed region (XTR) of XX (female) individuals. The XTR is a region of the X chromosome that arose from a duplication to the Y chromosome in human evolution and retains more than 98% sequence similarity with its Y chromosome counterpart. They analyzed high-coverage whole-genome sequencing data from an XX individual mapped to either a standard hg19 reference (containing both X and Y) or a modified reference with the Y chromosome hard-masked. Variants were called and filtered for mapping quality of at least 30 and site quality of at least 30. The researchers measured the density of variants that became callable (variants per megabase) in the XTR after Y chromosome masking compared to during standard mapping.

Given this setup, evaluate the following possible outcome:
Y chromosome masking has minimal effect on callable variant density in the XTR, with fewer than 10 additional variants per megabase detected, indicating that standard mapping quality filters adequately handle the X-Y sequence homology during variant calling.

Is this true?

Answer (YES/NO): NO